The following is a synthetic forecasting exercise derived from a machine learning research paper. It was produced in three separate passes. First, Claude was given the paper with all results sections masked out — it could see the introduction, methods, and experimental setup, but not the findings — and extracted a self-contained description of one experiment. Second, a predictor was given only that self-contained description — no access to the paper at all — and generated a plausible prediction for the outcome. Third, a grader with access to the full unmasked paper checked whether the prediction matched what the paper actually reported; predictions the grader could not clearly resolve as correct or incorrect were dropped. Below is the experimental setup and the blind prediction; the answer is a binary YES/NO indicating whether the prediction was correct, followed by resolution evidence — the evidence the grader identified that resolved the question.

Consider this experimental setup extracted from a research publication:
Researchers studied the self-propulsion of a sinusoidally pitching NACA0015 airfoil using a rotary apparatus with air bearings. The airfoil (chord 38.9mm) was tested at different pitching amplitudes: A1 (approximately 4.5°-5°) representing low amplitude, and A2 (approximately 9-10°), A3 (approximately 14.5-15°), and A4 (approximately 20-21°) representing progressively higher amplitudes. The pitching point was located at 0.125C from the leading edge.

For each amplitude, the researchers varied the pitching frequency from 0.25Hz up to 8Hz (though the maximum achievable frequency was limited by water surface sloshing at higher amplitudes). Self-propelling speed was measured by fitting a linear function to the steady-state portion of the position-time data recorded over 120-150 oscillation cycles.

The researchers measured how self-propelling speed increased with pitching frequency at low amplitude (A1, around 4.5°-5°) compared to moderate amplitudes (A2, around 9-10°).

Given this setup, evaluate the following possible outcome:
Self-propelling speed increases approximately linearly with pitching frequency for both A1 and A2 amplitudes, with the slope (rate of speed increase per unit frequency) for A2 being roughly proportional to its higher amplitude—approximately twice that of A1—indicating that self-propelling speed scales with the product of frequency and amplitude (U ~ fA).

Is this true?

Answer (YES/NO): NO